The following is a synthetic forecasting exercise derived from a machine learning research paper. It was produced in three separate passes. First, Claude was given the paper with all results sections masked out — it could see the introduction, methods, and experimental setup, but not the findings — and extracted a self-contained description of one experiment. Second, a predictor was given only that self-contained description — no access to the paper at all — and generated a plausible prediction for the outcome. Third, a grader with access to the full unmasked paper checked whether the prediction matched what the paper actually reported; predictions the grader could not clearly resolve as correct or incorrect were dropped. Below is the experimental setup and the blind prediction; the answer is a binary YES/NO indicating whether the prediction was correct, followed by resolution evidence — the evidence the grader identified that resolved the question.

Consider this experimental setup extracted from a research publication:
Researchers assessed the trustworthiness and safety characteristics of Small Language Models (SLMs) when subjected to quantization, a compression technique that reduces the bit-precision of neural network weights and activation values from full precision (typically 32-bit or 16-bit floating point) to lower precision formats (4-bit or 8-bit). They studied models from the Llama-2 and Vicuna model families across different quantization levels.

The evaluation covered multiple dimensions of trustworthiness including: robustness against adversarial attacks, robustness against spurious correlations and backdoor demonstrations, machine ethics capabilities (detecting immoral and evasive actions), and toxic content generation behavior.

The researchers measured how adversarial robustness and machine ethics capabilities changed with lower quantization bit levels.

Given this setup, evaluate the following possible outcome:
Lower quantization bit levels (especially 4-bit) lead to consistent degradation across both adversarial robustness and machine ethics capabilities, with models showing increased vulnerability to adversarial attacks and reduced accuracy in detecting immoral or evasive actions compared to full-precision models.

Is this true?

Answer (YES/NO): YES